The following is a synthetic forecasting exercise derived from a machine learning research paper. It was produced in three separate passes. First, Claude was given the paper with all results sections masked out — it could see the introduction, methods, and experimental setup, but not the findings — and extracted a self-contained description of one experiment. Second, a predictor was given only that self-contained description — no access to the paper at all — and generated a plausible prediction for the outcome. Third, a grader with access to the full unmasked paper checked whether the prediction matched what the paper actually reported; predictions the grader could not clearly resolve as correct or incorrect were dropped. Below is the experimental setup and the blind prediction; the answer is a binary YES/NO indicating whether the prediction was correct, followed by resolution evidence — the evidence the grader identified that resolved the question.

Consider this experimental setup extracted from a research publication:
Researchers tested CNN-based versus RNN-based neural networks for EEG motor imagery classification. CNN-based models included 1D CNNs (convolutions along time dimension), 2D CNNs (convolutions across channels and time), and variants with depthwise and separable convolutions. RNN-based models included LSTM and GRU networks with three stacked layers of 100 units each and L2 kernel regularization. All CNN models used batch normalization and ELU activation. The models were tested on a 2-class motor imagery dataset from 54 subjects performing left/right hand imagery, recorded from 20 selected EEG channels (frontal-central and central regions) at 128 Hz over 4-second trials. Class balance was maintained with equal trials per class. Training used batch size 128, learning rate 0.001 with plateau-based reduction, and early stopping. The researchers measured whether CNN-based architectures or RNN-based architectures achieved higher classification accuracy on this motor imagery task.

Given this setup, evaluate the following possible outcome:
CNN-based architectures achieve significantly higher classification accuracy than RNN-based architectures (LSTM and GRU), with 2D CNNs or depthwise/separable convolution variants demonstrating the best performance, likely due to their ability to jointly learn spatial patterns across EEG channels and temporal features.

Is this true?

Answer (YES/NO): YES